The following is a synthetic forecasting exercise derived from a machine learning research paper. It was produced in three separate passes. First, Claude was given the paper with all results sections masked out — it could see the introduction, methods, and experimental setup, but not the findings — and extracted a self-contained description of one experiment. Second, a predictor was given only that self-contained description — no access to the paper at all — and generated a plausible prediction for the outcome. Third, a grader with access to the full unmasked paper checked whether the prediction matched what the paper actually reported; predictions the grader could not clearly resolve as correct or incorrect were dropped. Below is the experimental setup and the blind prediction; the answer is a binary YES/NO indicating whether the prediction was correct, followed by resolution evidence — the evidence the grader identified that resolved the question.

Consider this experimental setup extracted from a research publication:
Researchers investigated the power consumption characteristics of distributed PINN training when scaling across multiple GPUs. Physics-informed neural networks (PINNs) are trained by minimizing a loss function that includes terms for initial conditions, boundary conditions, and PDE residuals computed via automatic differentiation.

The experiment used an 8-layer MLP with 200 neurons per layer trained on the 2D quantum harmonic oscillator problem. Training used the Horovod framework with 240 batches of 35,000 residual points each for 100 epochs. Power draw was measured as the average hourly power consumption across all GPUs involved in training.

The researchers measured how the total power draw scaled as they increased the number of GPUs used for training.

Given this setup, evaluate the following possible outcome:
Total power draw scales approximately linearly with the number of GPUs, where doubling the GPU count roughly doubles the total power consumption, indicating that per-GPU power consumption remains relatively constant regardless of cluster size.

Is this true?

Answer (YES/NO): YES